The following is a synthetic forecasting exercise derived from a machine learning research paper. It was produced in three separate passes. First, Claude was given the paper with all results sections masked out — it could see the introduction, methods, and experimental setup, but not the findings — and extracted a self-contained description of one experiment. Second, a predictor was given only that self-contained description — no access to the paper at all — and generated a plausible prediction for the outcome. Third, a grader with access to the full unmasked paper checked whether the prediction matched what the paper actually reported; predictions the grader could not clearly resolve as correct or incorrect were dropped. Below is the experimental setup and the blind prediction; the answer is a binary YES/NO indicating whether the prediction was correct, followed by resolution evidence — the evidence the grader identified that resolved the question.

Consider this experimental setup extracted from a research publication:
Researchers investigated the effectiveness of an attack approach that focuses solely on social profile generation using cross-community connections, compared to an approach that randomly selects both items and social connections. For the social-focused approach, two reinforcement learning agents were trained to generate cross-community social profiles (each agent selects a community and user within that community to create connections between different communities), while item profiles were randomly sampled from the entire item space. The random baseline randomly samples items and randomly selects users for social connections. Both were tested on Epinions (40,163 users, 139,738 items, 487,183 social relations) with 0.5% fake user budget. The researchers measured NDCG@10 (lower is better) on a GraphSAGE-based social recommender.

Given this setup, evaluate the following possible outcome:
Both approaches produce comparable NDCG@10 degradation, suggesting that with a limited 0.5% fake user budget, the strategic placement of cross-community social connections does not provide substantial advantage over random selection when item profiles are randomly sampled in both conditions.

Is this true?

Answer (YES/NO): NO